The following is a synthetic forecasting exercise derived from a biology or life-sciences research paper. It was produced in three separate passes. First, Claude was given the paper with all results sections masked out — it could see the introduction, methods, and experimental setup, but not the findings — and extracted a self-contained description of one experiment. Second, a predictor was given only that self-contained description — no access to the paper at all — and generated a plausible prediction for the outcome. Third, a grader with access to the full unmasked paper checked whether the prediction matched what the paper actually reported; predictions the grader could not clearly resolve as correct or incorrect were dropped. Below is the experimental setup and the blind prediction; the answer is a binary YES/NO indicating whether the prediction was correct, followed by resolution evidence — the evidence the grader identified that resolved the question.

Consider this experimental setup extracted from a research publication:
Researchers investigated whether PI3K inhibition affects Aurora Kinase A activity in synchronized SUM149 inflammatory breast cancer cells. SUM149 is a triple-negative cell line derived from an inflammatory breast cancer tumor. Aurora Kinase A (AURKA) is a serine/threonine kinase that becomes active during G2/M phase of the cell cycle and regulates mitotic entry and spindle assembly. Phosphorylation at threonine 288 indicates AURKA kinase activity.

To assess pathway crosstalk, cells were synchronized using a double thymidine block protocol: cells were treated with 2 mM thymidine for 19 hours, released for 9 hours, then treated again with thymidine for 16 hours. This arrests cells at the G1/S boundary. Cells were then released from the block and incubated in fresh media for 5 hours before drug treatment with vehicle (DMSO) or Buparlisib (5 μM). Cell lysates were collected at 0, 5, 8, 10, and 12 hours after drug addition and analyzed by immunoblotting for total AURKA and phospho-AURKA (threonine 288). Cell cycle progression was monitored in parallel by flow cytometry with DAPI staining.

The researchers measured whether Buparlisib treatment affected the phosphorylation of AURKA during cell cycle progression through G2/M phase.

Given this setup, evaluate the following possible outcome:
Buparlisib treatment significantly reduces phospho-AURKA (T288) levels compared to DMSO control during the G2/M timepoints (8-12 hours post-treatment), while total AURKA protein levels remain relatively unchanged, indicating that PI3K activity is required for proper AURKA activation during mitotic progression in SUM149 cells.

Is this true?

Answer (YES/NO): NO